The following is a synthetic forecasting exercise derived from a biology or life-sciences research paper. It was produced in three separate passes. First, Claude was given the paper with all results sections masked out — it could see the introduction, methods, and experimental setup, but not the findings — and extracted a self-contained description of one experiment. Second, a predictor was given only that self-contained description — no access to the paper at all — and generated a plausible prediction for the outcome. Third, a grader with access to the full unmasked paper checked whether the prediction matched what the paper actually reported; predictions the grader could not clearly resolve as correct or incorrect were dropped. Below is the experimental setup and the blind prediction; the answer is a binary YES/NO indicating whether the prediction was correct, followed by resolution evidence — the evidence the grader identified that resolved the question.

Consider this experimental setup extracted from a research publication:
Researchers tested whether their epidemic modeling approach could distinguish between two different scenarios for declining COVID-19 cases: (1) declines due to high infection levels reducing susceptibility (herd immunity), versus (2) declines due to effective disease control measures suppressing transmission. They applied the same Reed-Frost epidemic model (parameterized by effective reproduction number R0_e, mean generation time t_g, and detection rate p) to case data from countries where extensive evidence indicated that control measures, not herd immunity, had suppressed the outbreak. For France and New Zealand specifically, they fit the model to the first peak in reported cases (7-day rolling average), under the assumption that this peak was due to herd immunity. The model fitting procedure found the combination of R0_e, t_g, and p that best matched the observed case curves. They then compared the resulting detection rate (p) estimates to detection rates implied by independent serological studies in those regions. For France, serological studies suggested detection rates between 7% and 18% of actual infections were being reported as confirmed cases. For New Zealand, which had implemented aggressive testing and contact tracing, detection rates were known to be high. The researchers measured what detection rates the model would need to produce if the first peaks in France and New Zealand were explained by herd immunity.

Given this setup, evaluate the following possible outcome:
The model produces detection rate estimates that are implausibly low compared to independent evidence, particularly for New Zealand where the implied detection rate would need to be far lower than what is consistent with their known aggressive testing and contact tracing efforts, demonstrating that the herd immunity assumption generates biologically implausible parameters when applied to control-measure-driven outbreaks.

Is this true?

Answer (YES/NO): YES